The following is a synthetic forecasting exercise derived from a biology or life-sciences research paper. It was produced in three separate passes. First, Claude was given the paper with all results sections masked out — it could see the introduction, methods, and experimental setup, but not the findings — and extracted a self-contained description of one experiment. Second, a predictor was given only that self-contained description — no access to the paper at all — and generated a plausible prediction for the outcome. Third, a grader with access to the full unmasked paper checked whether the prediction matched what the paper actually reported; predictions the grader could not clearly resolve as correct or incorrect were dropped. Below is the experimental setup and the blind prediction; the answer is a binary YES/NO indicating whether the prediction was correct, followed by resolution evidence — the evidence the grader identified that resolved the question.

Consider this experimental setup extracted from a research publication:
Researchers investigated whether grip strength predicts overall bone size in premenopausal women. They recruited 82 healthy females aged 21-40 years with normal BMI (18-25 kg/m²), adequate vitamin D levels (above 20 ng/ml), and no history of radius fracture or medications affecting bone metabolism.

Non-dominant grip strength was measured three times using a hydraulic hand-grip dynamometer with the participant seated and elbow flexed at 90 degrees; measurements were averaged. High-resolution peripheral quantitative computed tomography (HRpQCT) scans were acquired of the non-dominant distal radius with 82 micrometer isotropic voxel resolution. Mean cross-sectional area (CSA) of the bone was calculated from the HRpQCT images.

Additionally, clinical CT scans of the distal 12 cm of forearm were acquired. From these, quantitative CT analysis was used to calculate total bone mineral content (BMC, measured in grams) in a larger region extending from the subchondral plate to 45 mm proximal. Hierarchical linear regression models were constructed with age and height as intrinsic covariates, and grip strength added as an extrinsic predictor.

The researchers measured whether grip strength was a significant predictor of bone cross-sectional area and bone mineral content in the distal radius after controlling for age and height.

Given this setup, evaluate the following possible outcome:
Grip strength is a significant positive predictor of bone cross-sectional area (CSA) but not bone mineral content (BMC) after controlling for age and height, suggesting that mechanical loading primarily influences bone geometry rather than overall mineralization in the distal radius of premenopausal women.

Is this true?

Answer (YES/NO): NO